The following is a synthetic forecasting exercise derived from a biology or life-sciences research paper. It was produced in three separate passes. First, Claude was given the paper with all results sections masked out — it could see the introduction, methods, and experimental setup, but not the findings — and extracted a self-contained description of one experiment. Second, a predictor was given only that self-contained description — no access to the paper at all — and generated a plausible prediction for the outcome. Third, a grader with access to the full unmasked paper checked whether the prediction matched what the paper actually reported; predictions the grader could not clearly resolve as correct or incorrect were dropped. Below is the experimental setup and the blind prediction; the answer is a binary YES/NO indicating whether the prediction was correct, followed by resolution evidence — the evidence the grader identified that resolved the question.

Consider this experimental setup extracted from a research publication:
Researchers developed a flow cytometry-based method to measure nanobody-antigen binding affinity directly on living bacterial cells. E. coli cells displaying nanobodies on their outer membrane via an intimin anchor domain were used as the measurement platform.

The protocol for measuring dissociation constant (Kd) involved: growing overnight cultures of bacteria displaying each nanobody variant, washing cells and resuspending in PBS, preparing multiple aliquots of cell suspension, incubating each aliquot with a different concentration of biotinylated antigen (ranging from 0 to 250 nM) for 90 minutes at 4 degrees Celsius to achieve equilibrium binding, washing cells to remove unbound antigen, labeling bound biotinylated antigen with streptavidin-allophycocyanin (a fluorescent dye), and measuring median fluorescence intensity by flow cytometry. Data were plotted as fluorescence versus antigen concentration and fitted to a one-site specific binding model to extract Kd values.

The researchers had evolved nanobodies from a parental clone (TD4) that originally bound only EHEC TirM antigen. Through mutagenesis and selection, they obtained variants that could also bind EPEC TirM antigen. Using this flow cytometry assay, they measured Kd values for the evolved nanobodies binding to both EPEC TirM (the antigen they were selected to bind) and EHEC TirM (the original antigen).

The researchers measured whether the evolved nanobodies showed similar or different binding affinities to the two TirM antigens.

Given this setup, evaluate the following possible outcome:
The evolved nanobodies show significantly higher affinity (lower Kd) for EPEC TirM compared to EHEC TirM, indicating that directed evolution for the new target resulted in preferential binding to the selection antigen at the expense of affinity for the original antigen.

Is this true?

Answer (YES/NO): NO